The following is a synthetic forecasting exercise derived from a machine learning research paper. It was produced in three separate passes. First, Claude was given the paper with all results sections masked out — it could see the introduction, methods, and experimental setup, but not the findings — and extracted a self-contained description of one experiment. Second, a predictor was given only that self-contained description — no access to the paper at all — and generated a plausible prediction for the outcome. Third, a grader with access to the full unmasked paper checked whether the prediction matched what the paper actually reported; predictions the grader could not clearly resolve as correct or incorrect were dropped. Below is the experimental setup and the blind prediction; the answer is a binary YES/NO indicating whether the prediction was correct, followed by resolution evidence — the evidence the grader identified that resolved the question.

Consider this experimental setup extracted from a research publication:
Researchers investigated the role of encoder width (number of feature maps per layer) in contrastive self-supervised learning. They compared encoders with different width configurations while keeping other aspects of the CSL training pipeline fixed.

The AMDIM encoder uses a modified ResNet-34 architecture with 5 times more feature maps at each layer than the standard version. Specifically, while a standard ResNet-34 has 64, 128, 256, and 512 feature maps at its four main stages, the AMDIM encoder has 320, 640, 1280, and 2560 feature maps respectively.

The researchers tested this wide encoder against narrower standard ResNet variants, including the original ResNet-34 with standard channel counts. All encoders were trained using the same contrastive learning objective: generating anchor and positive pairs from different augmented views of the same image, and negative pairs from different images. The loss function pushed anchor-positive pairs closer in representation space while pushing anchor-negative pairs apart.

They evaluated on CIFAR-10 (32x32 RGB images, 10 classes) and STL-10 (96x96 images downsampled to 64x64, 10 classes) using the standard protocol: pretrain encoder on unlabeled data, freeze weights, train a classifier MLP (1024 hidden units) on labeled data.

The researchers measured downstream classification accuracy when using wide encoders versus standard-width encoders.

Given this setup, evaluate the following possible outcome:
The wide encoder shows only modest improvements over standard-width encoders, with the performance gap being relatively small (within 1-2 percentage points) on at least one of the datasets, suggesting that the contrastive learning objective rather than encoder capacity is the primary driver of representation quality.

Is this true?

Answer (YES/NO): NO